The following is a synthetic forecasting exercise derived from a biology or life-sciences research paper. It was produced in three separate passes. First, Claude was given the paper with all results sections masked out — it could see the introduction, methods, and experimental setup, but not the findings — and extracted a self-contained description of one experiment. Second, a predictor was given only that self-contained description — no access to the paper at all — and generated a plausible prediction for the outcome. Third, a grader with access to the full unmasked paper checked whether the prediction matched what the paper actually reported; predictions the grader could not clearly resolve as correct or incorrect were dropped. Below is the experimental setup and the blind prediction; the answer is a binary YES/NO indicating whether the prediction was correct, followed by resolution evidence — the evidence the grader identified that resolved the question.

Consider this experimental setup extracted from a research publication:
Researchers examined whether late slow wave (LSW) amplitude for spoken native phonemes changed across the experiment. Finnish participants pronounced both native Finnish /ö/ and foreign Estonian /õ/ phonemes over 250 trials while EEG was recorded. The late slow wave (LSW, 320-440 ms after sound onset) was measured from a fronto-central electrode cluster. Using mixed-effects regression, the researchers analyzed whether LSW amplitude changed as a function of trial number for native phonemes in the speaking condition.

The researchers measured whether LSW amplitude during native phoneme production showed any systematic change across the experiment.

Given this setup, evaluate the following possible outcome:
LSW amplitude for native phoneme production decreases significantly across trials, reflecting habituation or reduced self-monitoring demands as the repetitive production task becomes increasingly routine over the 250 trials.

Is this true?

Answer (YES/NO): NO